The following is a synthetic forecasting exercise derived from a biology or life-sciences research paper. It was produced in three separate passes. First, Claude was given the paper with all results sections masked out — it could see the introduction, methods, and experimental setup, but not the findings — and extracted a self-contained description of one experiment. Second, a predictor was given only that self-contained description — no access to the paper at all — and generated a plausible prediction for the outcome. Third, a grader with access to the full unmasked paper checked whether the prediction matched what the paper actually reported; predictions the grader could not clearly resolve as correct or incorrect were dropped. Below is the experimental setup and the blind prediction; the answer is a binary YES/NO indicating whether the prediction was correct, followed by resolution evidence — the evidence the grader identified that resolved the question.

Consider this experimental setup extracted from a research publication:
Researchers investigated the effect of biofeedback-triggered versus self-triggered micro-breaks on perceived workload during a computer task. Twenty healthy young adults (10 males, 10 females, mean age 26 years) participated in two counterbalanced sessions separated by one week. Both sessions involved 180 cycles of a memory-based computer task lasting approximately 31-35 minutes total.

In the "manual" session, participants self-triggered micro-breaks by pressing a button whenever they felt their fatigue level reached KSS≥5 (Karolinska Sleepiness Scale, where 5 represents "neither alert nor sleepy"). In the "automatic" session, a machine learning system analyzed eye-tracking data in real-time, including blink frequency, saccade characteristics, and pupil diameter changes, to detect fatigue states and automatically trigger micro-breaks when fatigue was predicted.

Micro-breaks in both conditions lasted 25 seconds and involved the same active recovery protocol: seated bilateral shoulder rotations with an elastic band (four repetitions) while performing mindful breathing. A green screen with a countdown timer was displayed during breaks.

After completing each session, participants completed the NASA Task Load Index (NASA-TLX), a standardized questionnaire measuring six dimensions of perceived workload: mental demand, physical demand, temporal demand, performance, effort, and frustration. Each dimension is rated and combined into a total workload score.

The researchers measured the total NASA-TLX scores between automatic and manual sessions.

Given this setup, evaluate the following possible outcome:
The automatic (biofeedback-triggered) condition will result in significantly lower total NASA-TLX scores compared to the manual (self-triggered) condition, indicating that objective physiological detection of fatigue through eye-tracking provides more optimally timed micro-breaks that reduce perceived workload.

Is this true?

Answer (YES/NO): YES